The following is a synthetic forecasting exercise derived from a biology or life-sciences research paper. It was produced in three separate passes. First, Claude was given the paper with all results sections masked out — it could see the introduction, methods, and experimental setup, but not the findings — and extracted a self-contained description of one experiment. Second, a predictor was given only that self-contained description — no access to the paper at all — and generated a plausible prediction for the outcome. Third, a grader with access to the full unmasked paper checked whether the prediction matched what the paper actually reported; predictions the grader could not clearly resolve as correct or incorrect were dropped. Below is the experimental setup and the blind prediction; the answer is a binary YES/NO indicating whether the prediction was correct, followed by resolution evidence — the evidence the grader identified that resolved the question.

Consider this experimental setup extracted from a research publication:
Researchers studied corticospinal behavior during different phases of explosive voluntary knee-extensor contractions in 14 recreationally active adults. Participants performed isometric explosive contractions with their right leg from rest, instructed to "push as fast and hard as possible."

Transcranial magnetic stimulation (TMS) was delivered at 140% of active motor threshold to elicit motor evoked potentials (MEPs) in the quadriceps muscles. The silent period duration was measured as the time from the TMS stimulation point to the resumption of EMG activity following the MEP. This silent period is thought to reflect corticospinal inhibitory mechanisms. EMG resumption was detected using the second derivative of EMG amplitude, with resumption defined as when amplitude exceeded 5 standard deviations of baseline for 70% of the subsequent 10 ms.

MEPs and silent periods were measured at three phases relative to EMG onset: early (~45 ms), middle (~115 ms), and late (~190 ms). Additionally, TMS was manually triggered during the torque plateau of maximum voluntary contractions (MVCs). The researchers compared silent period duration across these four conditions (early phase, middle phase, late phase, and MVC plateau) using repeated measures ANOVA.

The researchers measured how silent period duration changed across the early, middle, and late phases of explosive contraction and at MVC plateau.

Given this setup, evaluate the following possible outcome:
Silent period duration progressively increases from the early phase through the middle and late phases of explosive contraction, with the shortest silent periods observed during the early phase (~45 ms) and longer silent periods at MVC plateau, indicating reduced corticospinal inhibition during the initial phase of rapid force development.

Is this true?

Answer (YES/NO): YES